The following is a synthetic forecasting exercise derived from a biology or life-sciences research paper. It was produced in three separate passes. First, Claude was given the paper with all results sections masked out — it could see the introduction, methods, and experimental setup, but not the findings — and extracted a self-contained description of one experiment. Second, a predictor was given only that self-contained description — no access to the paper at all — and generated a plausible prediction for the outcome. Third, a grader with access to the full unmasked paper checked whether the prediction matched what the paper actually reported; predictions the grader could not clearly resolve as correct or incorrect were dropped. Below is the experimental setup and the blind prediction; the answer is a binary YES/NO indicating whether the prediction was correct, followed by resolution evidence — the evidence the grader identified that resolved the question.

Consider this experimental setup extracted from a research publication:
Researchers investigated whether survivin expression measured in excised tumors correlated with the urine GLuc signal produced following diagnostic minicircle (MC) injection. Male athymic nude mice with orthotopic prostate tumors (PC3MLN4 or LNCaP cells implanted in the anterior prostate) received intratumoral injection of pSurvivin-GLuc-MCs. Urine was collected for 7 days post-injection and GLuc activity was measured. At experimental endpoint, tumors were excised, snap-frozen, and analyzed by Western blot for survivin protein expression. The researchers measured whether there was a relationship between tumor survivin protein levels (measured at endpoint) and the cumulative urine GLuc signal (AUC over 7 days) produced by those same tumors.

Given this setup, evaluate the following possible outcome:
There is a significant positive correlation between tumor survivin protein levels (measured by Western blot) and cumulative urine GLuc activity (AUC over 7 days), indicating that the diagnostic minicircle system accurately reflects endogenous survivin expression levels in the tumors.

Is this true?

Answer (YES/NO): YES